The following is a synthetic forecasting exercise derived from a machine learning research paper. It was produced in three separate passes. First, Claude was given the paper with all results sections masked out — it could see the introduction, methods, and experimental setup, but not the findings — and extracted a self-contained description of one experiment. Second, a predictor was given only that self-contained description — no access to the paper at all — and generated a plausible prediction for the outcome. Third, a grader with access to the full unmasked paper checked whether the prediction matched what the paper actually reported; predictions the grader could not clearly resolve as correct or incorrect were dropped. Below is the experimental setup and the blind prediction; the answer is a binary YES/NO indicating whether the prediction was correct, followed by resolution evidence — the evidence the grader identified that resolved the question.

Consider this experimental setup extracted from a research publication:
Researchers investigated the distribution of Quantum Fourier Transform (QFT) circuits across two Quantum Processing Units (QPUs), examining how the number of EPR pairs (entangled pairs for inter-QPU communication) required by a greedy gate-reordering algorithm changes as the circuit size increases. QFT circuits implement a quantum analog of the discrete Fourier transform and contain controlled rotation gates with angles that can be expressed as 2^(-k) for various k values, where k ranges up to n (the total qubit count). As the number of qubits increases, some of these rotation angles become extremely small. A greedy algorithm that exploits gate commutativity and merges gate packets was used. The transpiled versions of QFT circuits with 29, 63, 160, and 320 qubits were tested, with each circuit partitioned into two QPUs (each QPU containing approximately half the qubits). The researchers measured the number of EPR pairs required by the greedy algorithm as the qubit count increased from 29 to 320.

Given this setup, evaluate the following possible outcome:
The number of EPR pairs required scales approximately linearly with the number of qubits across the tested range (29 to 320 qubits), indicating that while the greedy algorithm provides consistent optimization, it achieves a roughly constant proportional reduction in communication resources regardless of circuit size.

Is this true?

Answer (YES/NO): NO